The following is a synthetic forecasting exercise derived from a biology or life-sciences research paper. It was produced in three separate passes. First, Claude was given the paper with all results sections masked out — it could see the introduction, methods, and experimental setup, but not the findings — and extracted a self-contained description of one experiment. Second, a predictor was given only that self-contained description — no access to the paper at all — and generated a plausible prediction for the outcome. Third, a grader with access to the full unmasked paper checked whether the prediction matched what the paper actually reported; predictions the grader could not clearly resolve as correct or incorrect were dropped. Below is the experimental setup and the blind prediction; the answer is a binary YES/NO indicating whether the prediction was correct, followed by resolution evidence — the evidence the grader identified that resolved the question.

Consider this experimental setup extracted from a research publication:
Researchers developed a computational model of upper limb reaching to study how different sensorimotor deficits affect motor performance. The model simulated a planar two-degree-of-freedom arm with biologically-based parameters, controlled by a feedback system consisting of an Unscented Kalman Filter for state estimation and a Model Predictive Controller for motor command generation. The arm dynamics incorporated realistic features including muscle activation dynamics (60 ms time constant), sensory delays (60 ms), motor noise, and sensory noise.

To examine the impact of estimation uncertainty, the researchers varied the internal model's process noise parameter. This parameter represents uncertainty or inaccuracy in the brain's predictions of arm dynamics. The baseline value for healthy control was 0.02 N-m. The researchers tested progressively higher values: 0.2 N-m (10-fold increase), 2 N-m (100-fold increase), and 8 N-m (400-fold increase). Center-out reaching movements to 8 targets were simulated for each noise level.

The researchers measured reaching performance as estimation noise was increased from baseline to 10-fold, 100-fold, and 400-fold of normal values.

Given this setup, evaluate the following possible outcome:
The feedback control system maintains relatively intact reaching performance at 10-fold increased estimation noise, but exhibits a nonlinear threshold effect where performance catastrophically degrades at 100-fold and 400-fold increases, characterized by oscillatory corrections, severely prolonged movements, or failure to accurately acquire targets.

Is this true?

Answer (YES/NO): NO